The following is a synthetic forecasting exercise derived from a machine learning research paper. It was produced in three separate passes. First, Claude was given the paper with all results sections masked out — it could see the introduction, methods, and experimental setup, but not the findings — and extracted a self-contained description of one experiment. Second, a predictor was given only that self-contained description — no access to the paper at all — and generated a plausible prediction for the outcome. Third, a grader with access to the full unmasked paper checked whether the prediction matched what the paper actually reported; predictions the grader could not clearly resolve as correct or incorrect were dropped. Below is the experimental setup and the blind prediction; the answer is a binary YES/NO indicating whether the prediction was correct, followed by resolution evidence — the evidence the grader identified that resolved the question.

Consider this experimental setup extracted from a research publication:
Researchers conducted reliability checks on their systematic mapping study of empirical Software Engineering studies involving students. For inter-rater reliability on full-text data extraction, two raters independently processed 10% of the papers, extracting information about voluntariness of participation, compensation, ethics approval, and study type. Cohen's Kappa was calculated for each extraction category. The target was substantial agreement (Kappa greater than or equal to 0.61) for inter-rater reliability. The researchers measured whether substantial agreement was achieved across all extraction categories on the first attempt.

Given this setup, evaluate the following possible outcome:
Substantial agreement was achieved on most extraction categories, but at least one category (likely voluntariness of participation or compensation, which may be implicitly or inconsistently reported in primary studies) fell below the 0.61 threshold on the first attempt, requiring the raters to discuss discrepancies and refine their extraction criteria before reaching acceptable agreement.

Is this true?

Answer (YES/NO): NO